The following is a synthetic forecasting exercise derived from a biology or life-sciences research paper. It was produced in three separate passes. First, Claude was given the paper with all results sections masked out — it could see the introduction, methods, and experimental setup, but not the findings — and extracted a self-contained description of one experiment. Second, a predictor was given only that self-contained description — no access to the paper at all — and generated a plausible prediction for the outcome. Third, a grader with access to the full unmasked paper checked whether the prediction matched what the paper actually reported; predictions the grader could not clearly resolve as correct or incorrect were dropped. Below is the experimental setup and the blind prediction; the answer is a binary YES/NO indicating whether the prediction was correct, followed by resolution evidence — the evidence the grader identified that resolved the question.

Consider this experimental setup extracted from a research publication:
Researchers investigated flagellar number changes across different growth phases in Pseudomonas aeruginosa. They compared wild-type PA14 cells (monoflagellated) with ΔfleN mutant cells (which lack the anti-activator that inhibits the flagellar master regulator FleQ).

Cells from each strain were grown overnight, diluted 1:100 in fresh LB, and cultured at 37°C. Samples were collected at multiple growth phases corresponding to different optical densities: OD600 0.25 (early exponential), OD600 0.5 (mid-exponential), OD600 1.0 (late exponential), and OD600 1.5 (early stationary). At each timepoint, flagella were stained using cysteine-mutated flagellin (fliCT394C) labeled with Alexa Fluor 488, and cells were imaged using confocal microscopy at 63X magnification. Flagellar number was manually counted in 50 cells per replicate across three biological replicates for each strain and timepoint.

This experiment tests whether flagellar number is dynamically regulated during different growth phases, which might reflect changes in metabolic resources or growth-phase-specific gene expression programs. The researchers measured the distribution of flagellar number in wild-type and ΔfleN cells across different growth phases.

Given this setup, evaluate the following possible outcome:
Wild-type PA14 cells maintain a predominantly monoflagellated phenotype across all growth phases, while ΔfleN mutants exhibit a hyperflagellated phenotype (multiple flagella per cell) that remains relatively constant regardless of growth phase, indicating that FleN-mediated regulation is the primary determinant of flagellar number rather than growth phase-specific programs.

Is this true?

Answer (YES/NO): NO